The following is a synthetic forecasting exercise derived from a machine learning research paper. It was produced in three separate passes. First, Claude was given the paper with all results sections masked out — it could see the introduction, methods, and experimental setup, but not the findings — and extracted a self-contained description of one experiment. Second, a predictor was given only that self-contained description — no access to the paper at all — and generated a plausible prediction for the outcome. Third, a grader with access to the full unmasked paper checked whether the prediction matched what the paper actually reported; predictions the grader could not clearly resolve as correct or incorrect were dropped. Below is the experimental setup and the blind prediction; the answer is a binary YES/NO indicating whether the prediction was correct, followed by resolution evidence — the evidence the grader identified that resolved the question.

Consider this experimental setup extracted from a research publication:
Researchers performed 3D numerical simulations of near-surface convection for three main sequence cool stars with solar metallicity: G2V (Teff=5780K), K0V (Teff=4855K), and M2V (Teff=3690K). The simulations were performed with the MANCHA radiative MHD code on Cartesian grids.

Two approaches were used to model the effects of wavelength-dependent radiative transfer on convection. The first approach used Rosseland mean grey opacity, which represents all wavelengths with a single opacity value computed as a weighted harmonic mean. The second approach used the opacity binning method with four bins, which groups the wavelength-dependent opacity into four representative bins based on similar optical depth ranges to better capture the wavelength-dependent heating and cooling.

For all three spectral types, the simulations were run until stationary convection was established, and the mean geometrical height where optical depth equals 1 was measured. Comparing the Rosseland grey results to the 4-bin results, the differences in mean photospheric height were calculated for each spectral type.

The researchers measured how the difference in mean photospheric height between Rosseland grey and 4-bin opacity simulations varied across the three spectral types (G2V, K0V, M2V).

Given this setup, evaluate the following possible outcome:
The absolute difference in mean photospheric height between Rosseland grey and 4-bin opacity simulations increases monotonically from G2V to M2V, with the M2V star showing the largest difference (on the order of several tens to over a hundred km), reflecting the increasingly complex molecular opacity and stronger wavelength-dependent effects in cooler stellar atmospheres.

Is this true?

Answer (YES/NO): NO